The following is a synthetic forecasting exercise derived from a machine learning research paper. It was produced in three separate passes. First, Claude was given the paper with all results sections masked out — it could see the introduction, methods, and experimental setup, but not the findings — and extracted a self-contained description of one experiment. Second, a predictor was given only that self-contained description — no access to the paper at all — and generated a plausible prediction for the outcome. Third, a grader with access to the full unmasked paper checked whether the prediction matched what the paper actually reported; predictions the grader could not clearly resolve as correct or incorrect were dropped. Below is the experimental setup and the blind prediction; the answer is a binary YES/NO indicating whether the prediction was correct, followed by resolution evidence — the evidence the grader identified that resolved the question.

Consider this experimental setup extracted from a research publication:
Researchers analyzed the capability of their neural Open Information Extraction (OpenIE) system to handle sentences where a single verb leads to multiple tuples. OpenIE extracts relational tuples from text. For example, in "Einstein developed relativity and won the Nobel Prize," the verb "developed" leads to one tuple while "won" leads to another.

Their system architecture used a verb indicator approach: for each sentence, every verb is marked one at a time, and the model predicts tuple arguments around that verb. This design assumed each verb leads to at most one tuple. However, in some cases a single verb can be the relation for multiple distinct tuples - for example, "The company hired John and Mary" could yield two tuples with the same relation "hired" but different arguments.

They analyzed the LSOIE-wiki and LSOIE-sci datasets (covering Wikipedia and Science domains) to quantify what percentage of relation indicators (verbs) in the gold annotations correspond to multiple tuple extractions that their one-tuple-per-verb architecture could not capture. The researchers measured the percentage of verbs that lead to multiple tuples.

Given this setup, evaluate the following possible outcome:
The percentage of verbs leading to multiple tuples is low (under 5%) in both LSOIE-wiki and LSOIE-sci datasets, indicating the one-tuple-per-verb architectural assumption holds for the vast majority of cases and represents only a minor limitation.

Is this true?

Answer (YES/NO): NO